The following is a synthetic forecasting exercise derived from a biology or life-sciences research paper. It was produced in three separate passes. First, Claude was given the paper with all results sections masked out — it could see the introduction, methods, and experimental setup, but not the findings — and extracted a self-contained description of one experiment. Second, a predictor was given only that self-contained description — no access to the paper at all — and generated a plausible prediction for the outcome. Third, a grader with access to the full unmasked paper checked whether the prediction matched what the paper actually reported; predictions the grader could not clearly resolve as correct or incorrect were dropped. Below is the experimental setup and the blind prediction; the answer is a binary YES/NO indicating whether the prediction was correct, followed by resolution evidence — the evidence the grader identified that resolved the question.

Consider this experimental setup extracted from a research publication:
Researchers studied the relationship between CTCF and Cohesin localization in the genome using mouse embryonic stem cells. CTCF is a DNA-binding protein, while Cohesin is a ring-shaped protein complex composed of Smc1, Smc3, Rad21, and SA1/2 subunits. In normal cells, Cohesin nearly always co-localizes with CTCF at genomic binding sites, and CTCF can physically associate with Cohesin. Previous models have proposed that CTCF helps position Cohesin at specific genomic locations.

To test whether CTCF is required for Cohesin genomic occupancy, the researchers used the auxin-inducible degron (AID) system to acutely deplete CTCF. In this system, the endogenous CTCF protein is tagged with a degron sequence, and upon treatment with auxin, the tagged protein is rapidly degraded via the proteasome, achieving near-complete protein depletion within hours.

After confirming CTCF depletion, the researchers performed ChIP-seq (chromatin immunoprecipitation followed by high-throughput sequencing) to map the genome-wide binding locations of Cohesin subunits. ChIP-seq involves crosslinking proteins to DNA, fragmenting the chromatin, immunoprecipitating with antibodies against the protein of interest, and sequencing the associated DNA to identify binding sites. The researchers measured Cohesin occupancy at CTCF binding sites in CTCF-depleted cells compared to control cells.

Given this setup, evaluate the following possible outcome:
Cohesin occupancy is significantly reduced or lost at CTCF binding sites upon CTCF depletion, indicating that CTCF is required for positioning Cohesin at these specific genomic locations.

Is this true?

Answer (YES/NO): YES